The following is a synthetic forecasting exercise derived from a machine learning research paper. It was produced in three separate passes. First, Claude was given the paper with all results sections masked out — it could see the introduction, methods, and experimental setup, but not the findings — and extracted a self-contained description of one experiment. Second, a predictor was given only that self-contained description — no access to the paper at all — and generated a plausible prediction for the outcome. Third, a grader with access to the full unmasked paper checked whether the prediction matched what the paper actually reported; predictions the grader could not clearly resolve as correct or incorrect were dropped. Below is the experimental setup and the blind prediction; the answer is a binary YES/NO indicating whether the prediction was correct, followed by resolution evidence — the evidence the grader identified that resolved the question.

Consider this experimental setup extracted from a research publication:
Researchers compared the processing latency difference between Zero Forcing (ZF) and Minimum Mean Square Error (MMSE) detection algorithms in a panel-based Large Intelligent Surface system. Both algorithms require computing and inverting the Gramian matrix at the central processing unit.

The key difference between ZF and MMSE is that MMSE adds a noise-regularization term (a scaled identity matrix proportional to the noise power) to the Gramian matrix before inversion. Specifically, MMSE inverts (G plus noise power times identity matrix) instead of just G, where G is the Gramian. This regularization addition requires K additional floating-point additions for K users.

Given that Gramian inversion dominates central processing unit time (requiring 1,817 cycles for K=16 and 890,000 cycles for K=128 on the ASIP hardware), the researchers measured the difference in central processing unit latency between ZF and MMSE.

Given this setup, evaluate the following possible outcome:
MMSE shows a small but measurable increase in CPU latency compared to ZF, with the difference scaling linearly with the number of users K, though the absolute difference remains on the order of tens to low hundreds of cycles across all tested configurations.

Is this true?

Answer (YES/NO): NO